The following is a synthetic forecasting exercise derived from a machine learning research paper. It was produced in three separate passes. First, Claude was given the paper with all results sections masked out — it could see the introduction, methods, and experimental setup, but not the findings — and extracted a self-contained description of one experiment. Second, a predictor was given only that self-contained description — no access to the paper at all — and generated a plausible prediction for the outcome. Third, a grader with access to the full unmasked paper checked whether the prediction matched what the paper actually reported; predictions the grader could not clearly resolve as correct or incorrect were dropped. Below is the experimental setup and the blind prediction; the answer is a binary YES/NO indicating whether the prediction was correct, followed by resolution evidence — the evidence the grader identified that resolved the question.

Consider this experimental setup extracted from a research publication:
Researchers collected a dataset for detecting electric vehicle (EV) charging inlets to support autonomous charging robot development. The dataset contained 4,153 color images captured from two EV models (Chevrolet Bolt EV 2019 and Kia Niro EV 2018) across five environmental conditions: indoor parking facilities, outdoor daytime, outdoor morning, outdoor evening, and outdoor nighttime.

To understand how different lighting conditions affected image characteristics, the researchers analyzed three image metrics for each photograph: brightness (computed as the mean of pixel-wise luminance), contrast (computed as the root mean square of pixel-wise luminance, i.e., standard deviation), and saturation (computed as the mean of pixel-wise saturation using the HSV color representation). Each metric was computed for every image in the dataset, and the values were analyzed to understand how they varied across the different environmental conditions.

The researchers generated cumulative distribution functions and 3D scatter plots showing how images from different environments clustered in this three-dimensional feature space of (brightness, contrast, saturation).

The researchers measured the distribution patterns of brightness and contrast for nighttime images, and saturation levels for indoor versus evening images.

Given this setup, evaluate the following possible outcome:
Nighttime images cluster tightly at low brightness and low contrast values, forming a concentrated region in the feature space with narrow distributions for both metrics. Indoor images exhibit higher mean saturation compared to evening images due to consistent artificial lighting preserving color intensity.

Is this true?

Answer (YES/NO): NO